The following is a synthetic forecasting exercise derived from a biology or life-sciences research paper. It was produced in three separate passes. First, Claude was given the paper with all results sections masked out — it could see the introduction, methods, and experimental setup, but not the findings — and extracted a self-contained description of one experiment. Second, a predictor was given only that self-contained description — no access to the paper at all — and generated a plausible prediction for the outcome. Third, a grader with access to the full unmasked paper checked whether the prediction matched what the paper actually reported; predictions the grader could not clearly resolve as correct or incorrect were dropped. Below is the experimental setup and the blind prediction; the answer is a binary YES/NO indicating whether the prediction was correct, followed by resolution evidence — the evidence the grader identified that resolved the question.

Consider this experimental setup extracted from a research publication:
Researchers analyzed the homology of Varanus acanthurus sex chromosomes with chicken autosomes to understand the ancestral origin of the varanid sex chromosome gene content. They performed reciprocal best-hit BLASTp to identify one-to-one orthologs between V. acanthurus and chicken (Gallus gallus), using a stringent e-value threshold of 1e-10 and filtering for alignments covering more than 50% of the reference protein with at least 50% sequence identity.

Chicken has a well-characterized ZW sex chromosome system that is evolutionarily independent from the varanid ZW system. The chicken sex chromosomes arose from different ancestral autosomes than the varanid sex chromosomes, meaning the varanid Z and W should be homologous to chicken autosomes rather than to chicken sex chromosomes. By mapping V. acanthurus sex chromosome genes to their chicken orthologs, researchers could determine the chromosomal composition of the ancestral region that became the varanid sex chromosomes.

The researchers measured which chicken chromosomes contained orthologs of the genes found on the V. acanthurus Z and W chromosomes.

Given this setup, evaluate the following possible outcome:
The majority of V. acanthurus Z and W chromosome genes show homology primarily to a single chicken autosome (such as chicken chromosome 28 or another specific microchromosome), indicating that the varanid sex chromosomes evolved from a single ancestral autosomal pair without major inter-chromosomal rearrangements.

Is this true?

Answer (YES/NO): YES